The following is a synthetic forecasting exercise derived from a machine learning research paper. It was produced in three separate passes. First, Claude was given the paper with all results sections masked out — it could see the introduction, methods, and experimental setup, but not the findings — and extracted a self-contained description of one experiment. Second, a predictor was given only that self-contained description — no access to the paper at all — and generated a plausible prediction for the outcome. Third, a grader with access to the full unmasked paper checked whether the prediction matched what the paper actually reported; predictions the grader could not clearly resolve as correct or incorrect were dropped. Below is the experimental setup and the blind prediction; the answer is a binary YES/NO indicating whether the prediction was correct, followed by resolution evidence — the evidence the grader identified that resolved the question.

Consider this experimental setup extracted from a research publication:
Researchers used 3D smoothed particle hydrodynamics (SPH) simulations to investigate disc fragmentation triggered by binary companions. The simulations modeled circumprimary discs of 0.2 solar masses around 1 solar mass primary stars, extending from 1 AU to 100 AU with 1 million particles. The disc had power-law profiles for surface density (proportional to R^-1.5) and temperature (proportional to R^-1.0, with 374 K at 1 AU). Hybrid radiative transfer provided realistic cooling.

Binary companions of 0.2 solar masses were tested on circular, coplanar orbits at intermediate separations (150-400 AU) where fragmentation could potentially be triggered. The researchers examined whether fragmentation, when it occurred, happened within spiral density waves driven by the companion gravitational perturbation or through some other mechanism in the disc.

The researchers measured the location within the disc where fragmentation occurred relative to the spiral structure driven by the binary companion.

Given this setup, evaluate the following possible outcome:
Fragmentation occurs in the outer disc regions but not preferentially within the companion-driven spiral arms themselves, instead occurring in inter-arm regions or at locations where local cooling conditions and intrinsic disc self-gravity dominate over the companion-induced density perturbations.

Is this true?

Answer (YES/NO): NO